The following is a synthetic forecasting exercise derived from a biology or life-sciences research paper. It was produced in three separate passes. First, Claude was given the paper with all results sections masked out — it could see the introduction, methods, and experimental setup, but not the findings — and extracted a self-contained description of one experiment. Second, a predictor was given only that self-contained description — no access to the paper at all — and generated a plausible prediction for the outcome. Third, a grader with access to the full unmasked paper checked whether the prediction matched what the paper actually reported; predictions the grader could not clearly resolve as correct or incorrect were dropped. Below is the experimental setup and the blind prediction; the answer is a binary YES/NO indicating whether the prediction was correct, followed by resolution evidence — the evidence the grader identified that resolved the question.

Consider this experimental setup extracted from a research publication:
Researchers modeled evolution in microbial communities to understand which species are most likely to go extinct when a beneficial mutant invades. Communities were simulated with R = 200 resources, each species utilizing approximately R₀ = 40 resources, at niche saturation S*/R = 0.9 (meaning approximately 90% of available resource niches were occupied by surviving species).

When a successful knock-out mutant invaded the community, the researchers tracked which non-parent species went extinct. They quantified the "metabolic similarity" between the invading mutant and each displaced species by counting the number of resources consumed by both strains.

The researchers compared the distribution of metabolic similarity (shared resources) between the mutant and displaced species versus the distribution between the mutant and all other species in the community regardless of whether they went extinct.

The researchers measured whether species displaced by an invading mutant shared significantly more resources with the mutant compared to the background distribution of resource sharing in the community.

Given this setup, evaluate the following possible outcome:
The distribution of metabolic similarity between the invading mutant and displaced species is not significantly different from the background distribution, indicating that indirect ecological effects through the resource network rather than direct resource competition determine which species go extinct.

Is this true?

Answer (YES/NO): YES